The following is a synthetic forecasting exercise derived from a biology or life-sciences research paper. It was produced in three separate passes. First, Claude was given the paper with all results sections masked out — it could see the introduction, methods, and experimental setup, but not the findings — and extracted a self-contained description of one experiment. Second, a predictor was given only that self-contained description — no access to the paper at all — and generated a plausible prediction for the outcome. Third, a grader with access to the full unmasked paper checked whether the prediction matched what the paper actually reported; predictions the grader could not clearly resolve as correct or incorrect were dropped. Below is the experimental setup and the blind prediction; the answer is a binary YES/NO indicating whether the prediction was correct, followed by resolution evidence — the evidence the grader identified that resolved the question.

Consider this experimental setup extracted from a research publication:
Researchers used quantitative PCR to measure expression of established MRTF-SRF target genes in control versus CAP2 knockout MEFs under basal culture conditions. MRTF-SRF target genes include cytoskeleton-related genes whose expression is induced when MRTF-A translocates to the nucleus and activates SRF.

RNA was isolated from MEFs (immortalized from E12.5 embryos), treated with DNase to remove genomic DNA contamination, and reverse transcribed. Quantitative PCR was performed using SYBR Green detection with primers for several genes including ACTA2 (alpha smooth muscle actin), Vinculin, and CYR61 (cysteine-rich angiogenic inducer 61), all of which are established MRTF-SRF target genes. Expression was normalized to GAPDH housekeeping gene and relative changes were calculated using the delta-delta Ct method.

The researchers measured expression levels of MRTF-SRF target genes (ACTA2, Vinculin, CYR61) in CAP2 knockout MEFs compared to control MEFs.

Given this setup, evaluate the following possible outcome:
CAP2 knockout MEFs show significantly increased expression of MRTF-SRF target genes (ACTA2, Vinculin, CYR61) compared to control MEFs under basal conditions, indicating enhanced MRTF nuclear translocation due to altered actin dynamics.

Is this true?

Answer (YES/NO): NO